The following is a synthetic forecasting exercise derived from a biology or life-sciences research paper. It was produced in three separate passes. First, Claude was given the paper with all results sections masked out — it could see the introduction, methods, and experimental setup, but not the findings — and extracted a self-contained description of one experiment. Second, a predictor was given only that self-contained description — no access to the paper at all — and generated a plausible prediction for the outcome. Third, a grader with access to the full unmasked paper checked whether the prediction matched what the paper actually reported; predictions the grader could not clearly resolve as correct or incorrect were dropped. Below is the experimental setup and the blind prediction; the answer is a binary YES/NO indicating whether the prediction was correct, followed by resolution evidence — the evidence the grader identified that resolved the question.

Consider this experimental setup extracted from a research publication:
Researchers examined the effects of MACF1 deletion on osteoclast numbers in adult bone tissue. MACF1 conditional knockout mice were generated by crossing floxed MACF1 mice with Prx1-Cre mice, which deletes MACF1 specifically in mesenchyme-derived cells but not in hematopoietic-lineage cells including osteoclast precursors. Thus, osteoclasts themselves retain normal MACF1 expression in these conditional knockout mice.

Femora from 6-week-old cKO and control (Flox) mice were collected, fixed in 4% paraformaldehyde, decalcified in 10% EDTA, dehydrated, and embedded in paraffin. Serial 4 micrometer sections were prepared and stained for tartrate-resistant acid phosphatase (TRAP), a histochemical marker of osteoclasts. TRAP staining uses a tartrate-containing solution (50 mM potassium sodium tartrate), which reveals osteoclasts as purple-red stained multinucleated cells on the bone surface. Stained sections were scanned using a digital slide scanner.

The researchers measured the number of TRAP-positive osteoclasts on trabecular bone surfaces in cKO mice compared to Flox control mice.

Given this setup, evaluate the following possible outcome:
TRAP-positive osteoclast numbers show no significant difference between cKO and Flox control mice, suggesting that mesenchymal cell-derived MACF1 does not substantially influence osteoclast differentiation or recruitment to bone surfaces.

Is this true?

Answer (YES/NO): NO